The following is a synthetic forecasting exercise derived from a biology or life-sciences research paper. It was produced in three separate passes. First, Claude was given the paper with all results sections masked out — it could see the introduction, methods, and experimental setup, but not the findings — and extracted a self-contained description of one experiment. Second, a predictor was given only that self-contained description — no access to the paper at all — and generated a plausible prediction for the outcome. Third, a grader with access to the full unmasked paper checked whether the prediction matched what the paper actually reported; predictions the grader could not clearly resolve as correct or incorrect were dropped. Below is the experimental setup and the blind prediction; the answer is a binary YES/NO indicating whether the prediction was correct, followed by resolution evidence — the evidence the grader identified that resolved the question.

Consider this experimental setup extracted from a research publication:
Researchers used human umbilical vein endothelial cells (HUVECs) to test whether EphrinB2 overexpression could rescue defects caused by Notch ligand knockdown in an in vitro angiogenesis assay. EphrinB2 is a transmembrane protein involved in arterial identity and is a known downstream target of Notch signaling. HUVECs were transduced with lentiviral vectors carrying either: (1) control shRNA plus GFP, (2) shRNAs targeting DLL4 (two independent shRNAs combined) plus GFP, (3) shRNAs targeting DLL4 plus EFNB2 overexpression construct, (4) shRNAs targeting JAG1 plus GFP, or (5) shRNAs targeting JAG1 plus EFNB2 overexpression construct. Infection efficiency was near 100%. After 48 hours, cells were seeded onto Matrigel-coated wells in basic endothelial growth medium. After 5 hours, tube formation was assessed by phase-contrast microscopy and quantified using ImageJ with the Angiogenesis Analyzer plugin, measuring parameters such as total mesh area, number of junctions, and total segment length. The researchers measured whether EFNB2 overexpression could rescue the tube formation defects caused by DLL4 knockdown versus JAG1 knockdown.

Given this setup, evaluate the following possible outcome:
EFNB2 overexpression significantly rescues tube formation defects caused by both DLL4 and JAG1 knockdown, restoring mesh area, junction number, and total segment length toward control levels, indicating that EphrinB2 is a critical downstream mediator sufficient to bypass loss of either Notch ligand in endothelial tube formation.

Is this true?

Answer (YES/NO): YES